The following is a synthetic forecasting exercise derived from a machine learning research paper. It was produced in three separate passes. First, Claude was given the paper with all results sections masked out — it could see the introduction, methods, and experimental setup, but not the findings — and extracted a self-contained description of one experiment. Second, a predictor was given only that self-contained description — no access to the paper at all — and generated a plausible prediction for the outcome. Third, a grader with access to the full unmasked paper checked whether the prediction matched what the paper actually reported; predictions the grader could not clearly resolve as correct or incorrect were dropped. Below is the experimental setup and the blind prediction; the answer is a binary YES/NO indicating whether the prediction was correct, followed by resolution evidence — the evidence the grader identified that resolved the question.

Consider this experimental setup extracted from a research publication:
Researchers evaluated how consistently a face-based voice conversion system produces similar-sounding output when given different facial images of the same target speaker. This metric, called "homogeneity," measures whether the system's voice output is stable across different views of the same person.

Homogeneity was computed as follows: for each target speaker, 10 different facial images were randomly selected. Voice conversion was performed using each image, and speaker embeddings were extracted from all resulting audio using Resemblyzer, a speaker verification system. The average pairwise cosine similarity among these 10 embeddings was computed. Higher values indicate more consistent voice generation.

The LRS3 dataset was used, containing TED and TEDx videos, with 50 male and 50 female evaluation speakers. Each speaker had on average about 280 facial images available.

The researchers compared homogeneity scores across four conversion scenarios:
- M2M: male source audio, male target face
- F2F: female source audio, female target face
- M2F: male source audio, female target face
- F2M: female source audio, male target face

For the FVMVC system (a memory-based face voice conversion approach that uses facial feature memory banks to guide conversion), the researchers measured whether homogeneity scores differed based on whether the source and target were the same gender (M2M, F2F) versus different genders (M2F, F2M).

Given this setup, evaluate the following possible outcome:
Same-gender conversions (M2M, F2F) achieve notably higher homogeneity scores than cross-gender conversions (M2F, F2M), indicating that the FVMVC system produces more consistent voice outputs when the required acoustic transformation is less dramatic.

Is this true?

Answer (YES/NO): NO